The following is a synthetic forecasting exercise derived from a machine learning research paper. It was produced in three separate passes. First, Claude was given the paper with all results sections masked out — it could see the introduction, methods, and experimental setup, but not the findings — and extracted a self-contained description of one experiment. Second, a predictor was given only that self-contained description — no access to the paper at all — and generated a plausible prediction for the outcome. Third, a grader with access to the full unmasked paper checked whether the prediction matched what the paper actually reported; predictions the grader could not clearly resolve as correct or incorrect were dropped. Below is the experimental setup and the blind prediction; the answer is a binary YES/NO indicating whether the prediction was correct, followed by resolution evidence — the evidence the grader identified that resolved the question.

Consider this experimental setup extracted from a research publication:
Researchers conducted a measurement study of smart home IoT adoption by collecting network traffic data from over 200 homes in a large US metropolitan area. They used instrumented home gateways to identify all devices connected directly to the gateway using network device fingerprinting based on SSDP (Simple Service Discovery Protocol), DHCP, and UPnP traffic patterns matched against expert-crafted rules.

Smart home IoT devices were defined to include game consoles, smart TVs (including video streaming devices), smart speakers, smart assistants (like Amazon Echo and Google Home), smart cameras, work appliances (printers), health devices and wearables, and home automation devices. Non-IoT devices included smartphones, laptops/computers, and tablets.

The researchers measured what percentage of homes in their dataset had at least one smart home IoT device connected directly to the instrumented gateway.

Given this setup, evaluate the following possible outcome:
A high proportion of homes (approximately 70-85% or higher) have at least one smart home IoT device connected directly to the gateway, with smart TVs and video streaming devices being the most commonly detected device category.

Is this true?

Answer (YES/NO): NO